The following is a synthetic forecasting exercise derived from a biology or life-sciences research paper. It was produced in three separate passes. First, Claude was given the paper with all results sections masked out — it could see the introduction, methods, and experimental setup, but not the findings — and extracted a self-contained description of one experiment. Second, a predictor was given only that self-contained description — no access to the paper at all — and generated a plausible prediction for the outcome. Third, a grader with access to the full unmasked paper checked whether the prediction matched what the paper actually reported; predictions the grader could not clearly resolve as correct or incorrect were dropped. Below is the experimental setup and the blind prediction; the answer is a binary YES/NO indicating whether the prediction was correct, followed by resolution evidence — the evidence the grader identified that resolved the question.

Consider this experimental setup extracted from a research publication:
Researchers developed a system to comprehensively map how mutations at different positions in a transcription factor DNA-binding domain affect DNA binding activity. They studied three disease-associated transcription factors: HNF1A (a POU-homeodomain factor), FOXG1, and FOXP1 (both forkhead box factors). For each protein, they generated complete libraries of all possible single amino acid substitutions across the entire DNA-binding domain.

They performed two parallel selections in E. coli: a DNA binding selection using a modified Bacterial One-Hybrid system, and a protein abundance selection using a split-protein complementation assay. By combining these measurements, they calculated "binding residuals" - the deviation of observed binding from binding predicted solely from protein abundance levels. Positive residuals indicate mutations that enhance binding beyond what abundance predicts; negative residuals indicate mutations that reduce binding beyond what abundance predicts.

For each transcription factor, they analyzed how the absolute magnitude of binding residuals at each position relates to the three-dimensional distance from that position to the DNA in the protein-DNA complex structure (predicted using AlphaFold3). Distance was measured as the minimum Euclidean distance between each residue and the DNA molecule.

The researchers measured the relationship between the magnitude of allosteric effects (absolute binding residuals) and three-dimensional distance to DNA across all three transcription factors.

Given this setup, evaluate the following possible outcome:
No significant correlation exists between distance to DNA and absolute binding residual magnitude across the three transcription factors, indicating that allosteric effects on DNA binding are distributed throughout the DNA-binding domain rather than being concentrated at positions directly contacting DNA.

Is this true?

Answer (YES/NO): NO